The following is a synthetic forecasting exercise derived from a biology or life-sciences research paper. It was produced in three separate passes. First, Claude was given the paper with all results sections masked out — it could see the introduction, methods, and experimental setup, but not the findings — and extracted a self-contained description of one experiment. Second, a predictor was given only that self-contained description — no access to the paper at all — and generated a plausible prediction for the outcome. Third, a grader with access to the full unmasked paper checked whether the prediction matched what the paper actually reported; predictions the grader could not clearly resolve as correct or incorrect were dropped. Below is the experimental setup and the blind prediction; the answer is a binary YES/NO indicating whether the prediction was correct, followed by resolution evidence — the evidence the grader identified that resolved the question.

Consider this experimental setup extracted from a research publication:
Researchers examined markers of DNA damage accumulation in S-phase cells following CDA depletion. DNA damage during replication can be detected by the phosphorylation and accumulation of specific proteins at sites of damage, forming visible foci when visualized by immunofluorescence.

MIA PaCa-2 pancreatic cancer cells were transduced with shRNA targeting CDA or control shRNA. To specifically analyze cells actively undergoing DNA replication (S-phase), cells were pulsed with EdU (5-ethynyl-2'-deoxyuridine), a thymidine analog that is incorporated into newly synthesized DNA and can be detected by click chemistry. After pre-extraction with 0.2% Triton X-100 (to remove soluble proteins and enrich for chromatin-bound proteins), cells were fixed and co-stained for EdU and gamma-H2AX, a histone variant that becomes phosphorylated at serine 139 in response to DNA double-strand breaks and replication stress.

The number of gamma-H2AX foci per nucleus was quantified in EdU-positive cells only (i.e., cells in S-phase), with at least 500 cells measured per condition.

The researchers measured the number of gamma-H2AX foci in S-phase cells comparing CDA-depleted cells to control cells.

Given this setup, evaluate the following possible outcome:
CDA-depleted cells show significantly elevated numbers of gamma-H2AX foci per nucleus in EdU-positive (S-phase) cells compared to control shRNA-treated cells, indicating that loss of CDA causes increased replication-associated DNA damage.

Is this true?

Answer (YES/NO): YES